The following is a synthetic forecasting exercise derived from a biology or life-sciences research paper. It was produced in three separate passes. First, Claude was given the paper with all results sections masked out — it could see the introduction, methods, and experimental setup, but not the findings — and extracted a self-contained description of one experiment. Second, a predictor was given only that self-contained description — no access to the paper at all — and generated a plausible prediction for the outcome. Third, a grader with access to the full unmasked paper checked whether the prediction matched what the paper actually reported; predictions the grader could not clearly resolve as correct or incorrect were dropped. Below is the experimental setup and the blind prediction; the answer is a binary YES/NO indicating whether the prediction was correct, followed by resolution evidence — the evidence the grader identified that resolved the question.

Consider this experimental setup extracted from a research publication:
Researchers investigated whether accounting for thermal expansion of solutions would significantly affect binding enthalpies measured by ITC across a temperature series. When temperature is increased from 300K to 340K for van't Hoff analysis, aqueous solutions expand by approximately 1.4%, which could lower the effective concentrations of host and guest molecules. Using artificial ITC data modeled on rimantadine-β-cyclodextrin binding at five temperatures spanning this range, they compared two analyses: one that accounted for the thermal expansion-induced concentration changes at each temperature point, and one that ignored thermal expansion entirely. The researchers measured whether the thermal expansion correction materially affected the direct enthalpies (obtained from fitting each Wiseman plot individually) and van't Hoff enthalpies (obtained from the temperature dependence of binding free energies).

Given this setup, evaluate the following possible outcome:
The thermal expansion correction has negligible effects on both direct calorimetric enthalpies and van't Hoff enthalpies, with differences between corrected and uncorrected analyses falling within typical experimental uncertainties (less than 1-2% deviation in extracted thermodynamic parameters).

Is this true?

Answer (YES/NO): YES